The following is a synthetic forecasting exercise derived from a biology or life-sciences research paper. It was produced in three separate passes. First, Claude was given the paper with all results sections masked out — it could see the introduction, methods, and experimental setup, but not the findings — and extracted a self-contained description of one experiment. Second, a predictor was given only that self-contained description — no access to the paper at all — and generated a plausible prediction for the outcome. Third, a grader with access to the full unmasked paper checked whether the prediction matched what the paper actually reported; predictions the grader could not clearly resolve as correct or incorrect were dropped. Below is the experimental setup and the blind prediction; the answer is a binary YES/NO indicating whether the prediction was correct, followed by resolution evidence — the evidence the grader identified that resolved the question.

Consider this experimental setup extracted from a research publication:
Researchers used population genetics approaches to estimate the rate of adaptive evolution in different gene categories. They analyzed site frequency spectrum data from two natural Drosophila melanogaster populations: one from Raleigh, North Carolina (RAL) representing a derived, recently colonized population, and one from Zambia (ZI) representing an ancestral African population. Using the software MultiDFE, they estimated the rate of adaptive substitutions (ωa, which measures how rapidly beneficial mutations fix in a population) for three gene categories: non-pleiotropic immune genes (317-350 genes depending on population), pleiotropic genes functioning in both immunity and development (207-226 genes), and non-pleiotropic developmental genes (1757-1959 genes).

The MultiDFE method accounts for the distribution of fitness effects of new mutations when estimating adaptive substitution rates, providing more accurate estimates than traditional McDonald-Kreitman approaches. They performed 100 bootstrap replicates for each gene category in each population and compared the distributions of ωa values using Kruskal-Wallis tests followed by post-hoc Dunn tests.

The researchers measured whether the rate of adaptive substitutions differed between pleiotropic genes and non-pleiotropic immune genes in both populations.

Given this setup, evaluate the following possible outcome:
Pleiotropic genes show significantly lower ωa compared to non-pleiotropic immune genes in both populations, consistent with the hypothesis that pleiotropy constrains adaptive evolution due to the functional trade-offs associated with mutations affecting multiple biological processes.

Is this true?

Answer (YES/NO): NO